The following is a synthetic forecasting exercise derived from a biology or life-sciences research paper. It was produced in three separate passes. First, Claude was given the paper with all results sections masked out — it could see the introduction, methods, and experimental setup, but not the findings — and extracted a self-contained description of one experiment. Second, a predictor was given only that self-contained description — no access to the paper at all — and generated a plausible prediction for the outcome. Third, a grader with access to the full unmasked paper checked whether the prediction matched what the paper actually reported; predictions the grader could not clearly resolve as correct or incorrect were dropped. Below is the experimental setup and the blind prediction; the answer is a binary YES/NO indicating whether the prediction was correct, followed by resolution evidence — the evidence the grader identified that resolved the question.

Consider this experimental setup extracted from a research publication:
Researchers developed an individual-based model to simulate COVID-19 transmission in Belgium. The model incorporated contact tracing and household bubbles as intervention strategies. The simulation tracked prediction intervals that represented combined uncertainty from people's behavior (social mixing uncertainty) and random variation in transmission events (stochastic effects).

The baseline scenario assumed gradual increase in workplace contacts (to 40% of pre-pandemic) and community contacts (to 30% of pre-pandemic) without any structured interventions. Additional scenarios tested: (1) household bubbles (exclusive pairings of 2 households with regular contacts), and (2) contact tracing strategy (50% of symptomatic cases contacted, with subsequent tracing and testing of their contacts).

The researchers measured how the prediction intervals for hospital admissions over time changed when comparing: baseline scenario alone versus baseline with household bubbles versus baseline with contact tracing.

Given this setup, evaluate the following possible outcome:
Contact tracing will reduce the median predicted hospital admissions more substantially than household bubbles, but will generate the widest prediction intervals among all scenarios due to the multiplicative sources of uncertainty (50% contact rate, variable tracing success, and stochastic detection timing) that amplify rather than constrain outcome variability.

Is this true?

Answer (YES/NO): NO